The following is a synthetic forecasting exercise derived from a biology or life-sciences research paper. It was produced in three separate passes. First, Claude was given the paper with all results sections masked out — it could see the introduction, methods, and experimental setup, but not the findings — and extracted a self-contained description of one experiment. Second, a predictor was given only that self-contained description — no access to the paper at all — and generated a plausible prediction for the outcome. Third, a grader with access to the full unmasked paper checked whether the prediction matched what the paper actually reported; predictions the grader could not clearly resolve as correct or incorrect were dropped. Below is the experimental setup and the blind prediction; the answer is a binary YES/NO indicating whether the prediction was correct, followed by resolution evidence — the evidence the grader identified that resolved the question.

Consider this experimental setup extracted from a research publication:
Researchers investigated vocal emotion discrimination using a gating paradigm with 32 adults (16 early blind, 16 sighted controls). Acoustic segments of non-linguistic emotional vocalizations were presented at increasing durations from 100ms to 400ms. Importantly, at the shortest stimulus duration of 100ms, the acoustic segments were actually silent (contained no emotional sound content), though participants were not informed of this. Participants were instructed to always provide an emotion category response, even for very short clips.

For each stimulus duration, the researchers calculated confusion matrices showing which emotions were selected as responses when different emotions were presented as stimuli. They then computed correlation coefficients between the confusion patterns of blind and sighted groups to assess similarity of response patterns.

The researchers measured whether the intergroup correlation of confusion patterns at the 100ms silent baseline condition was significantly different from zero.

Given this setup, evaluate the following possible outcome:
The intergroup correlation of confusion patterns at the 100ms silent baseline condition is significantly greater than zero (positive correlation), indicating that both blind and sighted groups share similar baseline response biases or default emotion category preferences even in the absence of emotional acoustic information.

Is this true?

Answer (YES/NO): YES